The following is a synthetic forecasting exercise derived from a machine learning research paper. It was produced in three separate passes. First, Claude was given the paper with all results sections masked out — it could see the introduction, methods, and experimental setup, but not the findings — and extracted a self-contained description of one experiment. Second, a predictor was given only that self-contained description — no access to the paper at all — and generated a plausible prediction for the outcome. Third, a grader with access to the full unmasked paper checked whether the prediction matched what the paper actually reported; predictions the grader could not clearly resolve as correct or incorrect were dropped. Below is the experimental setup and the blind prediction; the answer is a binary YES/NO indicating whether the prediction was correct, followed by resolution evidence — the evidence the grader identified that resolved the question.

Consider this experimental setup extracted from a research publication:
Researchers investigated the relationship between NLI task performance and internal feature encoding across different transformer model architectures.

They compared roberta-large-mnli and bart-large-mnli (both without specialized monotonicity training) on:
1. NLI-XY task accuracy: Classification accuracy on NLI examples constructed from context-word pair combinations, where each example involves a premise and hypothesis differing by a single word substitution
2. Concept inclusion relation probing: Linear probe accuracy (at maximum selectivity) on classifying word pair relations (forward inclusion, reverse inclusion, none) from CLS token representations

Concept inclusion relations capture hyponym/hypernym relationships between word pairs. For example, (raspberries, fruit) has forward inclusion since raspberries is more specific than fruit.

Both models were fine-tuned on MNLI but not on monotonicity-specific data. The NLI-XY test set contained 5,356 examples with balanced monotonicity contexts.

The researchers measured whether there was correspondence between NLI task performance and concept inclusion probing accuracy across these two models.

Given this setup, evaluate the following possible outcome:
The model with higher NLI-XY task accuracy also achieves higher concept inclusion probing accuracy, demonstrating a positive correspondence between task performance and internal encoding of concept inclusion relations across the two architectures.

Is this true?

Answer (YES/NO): NO